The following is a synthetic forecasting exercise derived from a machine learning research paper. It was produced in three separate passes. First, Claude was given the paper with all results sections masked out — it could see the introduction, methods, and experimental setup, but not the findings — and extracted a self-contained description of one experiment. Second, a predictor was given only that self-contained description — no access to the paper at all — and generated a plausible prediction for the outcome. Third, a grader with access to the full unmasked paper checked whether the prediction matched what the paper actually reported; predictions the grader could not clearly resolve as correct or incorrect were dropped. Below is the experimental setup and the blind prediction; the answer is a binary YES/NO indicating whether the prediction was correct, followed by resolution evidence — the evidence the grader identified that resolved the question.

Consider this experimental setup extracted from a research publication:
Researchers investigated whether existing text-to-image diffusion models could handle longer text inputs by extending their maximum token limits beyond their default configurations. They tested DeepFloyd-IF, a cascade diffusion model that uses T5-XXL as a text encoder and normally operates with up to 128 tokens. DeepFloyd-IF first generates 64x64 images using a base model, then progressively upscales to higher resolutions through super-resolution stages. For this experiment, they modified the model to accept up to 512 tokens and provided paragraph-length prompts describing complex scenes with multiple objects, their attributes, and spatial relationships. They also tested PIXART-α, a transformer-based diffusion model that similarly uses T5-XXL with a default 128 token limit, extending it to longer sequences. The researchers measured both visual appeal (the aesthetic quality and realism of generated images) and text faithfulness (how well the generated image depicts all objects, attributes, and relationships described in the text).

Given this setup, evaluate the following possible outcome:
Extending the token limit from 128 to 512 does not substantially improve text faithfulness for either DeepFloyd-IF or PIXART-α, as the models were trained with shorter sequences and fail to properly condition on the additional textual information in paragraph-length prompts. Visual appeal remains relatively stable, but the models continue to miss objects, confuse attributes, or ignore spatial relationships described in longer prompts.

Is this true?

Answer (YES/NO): NO